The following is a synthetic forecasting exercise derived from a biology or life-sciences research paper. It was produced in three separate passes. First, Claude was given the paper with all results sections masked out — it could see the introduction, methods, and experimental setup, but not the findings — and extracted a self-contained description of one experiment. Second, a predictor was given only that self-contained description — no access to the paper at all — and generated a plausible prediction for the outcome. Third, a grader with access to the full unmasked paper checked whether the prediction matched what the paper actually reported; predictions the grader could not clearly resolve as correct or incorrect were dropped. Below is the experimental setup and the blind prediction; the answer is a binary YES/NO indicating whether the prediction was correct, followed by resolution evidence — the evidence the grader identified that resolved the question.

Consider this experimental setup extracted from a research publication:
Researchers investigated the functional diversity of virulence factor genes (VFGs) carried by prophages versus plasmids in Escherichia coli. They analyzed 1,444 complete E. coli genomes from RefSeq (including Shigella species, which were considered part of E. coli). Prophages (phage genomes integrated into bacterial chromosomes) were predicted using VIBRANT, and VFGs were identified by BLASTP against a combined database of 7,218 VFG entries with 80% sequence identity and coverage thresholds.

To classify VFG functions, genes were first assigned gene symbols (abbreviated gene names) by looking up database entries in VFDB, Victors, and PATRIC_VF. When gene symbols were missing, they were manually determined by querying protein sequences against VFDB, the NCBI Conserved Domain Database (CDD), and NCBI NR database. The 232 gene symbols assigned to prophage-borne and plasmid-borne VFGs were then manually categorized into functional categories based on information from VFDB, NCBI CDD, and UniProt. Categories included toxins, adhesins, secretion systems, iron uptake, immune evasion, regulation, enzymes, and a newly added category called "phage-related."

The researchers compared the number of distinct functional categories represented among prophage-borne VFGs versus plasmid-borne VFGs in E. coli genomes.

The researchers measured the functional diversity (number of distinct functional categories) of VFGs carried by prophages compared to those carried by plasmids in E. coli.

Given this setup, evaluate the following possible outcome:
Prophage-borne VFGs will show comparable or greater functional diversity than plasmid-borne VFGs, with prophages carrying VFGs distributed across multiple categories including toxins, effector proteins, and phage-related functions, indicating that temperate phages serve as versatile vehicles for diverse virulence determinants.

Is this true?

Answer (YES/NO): NO